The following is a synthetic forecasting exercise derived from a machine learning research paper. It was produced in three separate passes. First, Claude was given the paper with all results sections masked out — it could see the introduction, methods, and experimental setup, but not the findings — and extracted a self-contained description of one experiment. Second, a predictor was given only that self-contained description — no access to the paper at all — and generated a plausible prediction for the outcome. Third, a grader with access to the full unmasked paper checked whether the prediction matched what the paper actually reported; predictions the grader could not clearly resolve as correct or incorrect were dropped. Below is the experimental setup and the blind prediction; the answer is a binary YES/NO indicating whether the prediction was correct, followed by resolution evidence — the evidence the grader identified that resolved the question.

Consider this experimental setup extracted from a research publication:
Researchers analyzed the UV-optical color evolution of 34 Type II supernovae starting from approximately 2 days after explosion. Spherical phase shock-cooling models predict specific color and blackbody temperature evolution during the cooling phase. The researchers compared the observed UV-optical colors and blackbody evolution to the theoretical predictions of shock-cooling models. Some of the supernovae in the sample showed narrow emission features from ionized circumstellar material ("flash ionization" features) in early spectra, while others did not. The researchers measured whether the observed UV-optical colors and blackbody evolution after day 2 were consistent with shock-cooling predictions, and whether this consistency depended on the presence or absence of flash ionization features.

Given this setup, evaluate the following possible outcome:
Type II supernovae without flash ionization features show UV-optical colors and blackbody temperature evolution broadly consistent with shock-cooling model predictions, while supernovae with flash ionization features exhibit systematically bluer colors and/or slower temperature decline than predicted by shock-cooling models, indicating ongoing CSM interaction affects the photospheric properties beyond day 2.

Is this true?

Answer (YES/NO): NO